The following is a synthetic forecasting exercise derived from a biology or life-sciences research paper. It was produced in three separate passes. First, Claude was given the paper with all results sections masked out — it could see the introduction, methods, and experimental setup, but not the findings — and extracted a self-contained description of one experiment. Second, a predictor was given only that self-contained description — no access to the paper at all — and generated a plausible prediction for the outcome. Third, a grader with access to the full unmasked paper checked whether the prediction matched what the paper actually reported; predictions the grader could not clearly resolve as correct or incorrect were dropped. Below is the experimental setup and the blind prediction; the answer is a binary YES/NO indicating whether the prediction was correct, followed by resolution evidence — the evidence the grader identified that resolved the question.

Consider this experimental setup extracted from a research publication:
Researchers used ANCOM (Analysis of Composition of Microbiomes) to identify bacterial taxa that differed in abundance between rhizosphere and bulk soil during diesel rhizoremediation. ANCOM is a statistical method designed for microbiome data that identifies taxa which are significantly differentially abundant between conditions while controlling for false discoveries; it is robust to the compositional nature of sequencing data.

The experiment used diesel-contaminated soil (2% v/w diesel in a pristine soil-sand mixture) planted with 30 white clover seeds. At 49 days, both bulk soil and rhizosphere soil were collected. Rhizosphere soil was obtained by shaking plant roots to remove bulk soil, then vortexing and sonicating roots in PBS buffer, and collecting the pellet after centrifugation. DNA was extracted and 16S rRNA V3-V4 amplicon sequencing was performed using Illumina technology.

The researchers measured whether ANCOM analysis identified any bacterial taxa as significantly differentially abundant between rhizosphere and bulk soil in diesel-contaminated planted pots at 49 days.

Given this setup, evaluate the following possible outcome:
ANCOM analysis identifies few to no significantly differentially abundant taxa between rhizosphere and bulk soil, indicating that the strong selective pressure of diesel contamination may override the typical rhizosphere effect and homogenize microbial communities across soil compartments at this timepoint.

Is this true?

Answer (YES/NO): NO